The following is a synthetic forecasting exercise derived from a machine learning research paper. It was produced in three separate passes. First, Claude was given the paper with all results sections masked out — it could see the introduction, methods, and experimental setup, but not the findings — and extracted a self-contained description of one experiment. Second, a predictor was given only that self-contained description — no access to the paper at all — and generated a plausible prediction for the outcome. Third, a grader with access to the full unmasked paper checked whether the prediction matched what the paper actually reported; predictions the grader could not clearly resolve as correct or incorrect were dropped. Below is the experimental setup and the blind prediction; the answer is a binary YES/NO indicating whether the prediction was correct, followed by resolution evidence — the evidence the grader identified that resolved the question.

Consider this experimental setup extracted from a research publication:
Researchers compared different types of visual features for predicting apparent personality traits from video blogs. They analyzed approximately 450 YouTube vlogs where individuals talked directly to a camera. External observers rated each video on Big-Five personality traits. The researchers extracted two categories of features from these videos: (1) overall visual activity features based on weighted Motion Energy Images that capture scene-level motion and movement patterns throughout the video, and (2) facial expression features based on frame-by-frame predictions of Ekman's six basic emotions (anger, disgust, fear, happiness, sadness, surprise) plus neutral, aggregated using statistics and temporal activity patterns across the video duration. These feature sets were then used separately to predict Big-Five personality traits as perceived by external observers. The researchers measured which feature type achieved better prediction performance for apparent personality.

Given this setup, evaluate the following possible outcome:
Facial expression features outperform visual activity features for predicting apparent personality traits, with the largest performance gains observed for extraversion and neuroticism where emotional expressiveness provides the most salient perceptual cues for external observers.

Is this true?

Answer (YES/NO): NO